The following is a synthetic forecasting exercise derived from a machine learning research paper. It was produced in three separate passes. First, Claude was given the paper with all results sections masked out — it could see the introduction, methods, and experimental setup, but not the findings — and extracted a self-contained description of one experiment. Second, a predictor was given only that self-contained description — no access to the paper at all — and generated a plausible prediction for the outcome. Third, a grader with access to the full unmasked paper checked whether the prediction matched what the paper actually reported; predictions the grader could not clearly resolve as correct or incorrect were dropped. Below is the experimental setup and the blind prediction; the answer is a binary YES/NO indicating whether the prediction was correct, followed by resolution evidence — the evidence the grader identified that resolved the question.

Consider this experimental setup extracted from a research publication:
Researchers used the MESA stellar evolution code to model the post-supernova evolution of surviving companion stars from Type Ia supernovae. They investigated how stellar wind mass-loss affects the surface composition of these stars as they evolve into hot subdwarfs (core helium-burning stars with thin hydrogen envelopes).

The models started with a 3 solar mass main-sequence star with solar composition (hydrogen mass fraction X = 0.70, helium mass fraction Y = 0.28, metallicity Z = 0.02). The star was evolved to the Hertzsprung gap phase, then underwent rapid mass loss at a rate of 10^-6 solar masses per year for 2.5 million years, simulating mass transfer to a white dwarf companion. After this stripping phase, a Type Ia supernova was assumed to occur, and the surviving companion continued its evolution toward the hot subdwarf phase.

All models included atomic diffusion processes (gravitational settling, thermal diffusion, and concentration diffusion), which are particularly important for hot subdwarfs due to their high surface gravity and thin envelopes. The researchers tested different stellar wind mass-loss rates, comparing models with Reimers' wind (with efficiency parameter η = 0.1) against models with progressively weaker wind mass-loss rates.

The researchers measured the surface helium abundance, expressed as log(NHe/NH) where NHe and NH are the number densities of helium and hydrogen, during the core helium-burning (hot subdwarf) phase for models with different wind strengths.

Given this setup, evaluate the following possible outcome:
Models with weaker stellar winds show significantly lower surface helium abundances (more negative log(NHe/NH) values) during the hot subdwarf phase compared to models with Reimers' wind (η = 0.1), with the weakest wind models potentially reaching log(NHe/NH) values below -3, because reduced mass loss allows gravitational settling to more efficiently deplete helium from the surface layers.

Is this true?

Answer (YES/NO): YES